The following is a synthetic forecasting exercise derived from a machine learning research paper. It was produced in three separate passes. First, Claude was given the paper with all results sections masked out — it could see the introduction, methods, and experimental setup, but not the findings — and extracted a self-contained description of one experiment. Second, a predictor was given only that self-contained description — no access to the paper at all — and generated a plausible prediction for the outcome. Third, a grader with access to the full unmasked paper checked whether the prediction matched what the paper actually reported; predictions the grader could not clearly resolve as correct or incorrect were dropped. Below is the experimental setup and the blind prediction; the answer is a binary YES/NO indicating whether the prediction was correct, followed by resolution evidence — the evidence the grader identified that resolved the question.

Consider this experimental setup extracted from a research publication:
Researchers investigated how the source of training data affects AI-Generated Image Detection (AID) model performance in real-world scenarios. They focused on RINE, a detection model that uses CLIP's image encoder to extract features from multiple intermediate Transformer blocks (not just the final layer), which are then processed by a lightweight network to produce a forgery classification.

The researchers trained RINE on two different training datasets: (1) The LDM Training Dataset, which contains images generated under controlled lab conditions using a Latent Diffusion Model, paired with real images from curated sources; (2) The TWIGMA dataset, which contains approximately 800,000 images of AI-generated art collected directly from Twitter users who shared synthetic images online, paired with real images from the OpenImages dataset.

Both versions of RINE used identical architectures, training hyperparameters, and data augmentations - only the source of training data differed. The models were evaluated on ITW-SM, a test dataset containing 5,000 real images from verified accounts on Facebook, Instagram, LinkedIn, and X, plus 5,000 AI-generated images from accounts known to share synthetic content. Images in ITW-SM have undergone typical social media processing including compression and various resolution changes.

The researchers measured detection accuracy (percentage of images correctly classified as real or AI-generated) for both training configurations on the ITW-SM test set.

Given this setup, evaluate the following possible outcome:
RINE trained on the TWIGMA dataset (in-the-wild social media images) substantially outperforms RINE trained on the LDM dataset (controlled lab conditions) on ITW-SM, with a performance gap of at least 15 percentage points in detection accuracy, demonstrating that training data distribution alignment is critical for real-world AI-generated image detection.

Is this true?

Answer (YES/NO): NO